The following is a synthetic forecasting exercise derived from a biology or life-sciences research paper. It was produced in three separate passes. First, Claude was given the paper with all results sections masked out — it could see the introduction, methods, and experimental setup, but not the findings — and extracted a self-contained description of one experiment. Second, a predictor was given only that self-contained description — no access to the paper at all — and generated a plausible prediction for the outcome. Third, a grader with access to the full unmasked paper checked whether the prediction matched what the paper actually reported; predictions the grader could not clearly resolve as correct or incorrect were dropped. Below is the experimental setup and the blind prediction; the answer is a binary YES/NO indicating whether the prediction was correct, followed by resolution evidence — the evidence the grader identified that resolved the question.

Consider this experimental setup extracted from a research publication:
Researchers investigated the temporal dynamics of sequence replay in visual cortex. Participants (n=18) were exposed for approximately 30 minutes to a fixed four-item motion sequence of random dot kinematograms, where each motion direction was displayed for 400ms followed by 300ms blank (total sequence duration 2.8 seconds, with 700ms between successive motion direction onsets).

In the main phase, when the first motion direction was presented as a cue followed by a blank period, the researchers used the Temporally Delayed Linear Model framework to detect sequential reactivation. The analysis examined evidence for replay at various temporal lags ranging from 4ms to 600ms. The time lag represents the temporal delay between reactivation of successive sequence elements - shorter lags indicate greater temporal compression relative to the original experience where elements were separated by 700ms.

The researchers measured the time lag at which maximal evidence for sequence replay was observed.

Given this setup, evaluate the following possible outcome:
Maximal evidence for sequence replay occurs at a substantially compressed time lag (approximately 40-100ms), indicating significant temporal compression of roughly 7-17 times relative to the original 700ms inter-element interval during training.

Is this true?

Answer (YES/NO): NO